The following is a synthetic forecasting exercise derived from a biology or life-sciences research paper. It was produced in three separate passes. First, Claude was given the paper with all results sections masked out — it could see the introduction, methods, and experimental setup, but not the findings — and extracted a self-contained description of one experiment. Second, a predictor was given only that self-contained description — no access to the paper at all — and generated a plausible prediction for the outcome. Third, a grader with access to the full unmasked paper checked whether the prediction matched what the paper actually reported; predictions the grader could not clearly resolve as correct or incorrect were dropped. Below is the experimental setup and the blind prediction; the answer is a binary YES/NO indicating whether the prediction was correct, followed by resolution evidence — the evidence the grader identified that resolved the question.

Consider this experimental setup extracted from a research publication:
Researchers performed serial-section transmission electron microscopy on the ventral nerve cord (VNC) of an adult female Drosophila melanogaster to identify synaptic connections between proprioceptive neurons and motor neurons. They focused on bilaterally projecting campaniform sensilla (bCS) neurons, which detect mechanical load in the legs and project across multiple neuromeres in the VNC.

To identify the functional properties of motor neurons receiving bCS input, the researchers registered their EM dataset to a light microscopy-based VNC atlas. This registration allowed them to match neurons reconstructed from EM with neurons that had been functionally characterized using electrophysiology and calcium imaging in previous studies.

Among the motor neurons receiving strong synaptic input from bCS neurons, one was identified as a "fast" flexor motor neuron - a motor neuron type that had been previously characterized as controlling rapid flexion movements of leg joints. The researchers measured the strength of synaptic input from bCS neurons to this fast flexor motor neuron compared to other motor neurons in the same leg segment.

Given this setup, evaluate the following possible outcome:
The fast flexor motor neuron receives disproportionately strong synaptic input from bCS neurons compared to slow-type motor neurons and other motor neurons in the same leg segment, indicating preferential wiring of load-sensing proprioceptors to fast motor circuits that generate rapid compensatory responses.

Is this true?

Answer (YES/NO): YES